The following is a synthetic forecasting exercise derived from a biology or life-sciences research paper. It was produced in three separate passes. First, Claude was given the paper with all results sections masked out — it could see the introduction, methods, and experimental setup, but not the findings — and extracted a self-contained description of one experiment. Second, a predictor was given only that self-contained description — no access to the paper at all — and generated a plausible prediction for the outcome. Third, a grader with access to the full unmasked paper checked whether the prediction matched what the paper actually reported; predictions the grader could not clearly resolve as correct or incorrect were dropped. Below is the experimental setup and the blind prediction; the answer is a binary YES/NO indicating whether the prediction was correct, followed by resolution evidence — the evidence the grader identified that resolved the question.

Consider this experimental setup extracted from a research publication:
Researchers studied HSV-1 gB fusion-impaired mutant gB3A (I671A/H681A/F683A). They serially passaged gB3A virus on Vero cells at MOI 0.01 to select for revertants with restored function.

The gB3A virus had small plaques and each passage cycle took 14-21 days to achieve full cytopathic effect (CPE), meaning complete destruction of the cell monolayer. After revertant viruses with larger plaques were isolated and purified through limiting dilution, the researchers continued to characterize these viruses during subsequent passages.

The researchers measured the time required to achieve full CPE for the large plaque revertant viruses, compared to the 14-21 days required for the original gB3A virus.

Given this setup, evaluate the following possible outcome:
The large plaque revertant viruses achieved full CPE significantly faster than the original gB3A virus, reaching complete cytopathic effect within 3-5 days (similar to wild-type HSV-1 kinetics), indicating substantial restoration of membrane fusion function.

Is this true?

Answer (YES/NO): YES